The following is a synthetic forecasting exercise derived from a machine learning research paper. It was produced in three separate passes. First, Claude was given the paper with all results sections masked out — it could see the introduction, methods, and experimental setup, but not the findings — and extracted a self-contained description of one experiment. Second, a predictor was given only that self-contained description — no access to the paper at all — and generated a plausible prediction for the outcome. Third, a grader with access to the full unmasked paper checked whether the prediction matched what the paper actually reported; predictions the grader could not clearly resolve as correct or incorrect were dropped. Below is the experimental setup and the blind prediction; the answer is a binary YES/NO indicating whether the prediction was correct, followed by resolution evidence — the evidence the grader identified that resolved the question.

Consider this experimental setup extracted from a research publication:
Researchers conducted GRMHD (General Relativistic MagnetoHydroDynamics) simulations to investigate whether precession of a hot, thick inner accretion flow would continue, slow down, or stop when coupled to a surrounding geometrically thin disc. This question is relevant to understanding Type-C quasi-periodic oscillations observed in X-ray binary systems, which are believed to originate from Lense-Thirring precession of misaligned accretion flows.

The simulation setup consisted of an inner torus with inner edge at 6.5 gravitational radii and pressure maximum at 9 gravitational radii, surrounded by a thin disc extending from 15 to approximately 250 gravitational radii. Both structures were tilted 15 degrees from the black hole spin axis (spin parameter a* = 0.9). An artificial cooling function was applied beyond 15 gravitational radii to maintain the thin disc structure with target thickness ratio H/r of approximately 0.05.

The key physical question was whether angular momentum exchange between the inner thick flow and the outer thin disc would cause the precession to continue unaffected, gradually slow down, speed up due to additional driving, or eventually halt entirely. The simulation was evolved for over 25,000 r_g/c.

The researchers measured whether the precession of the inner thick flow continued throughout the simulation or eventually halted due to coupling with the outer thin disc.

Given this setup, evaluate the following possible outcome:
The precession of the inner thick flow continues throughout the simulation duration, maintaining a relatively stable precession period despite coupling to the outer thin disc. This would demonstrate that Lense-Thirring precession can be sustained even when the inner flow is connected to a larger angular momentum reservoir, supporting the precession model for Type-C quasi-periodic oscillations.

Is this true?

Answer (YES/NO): NO